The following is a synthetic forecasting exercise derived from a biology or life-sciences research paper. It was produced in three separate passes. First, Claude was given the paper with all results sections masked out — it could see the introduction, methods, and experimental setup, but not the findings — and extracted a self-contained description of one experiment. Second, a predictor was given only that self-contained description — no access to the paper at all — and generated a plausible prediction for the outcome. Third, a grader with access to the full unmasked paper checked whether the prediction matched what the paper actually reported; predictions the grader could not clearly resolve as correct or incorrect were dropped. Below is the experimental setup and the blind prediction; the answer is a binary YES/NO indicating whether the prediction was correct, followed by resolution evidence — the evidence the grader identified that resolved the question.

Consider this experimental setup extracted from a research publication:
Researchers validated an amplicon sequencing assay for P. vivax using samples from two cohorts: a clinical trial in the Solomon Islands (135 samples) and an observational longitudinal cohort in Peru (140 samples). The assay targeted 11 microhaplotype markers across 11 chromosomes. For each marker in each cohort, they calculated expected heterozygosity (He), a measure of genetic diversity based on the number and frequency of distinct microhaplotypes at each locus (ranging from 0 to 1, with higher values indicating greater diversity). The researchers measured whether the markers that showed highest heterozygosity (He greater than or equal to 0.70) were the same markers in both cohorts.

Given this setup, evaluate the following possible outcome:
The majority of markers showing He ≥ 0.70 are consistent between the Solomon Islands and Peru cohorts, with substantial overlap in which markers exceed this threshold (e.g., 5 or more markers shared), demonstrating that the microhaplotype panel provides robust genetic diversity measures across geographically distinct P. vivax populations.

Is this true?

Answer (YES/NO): NO